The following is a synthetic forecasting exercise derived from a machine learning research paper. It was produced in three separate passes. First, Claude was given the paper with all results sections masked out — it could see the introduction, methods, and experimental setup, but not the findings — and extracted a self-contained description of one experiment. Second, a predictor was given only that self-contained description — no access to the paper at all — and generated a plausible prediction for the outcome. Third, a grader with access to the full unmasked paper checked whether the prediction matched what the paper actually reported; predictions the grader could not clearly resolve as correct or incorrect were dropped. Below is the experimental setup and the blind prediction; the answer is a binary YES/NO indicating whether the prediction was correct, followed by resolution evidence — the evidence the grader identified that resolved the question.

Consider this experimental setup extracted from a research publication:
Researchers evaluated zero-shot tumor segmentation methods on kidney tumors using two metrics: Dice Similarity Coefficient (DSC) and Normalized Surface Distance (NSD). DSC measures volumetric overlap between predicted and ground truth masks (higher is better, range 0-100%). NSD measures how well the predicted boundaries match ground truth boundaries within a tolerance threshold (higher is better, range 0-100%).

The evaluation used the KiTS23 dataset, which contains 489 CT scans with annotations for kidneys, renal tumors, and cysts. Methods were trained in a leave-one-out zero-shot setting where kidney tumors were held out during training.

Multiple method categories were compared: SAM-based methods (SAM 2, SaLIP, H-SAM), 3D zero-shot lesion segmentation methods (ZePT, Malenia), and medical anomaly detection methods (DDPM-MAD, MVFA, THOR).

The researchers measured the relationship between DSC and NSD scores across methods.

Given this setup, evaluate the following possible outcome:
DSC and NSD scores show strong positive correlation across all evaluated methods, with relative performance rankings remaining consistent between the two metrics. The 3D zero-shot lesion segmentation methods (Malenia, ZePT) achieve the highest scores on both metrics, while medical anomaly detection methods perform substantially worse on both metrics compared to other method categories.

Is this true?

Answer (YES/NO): NO